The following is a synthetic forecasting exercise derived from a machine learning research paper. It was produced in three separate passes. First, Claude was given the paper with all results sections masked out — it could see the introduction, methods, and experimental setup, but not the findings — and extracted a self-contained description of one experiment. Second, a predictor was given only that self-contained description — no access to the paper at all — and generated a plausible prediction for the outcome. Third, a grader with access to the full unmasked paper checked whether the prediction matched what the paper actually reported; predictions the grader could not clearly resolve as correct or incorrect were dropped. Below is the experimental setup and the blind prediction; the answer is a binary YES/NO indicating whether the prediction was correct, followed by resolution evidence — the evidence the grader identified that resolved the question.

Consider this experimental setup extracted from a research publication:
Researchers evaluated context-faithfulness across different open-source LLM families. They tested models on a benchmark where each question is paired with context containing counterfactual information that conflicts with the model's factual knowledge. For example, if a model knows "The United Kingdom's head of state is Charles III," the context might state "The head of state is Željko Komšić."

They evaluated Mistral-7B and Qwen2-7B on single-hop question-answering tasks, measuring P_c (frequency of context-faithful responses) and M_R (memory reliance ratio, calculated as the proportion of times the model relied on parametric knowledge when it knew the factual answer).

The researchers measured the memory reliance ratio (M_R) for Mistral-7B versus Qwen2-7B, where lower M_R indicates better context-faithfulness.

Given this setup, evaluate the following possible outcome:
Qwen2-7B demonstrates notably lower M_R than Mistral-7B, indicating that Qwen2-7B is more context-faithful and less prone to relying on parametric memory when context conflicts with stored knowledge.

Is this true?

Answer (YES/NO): NO